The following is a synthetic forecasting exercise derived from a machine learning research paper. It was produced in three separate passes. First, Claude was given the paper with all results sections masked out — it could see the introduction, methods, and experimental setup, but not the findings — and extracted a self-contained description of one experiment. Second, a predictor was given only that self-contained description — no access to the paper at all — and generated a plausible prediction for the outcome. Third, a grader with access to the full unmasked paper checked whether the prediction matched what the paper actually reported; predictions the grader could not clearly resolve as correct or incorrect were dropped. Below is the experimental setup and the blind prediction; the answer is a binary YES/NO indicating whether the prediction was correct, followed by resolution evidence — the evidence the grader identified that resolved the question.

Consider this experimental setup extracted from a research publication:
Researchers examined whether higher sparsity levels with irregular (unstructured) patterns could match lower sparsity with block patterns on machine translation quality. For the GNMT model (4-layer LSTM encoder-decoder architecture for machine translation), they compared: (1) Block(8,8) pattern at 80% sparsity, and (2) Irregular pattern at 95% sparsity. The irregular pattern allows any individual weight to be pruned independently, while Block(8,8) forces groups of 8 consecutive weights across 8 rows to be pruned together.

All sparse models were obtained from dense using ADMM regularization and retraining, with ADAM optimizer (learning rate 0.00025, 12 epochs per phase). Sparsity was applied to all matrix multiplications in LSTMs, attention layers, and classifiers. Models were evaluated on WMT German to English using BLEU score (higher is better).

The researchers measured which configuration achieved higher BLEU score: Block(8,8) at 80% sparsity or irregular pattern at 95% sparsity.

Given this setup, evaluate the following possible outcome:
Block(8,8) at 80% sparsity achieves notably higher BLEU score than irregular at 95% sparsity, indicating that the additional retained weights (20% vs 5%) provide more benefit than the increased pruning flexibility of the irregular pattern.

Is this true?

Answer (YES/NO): YES